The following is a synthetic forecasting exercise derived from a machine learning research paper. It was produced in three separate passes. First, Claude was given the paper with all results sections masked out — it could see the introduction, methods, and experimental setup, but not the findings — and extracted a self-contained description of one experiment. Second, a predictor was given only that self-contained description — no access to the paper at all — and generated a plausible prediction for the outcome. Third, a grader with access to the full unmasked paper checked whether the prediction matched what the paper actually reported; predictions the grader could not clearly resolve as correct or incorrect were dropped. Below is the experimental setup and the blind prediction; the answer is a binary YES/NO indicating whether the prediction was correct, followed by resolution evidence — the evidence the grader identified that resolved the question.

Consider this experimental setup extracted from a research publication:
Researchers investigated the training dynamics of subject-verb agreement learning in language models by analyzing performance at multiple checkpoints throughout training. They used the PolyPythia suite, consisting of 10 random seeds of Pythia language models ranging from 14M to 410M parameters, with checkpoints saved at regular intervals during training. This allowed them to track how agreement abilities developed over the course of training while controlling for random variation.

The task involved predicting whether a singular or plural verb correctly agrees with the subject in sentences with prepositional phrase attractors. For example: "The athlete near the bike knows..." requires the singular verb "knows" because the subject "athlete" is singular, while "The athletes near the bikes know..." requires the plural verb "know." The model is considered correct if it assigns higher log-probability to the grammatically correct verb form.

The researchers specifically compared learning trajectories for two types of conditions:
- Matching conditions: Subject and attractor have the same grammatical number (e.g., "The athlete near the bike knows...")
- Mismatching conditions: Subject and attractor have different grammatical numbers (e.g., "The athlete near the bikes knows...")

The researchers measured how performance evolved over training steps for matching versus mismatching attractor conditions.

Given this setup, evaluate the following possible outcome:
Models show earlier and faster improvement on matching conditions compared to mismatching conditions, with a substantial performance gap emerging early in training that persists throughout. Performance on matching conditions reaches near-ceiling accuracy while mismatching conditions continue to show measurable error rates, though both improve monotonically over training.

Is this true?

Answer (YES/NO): NO